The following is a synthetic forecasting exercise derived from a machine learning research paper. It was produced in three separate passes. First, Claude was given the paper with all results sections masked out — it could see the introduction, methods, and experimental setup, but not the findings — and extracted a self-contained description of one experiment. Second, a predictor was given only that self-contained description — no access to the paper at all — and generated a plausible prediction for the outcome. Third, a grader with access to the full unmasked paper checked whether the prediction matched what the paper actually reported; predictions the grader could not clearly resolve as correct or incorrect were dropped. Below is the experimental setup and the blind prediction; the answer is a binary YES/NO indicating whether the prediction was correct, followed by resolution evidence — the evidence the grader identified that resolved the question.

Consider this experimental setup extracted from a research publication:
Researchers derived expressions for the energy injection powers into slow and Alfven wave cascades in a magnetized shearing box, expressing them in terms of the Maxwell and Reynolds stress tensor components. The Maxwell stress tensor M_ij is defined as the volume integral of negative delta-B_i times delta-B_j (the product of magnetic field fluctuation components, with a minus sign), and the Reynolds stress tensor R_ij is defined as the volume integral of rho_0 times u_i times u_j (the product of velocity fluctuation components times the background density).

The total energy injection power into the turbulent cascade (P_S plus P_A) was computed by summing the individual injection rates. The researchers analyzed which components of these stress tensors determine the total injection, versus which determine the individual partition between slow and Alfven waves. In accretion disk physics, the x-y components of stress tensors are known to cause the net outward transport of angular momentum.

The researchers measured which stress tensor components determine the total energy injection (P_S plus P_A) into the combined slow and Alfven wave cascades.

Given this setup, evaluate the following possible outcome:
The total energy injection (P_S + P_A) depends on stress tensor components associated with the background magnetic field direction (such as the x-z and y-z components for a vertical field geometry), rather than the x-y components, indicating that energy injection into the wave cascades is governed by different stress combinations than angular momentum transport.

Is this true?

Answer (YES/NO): NO